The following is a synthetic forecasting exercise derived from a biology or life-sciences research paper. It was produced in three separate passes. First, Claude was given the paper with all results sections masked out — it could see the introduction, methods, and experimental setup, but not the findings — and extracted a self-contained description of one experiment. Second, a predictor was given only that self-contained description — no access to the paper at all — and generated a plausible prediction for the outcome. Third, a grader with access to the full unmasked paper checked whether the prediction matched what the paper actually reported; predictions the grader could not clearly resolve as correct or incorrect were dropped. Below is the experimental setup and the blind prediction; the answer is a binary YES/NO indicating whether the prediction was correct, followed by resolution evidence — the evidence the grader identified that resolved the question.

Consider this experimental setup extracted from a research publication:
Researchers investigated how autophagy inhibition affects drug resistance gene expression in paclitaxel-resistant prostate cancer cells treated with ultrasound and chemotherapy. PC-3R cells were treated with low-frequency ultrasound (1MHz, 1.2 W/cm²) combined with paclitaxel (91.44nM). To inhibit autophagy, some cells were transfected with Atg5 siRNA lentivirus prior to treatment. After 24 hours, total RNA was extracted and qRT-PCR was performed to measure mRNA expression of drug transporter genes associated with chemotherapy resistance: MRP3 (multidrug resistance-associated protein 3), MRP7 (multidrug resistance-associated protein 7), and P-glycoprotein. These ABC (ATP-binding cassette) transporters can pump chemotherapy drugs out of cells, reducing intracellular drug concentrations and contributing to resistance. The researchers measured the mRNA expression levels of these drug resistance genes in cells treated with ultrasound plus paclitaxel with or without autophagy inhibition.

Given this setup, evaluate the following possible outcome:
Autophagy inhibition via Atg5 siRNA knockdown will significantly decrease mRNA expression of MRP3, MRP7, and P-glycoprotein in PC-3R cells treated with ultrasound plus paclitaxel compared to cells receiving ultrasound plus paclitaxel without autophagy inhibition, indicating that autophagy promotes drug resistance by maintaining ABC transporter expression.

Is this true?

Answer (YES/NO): YES